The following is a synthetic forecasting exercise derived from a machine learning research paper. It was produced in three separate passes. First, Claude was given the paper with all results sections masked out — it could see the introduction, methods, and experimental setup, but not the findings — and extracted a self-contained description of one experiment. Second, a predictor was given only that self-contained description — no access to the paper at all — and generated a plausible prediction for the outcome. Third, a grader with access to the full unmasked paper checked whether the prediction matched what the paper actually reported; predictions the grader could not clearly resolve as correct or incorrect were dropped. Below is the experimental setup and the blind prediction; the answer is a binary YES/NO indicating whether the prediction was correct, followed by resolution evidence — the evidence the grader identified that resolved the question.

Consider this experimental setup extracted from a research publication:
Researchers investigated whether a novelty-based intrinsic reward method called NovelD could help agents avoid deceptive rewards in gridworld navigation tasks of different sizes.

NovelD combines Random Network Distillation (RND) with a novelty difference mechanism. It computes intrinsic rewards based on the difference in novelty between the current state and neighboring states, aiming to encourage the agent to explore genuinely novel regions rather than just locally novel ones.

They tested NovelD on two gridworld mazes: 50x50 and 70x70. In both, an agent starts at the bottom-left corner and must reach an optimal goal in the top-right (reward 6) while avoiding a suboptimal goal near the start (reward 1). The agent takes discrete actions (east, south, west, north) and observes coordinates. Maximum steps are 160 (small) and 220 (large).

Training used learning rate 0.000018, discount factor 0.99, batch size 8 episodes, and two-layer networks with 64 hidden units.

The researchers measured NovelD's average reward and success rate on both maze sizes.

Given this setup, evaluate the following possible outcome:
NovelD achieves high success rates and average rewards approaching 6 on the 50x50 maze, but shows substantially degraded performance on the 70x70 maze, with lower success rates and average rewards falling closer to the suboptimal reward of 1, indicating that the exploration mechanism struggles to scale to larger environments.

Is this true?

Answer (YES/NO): NO